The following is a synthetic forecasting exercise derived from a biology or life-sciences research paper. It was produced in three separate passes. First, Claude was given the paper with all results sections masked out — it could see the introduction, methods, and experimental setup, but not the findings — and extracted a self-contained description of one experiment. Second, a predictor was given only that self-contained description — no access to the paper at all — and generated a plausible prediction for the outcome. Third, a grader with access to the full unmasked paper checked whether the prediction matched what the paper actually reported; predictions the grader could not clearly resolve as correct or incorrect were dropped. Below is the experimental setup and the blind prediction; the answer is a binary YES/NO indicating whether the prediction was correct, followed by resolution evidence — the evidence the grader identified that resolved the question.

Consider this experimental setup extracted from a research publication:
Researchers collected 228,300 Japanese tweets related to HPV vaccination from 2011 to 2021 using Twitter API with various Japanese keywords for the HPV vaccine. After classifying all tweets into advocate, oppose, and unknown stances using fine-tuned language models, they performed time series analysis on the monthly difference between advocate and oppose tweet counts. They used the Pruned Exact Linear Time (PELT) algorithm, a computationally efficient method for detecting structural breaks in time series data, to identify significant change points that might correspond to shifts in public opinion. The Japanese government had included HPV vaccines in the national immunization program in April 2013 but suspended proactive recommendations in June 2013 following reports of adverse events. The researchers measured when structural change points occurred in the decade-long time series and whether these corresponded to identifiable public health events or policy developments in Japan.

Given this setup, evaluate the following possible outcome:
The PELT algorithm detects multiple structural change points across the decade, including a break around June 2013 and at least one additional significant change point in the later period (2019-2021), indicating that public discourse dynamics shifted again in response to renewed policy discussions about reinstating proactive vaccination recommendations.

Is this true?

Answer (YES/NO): YES